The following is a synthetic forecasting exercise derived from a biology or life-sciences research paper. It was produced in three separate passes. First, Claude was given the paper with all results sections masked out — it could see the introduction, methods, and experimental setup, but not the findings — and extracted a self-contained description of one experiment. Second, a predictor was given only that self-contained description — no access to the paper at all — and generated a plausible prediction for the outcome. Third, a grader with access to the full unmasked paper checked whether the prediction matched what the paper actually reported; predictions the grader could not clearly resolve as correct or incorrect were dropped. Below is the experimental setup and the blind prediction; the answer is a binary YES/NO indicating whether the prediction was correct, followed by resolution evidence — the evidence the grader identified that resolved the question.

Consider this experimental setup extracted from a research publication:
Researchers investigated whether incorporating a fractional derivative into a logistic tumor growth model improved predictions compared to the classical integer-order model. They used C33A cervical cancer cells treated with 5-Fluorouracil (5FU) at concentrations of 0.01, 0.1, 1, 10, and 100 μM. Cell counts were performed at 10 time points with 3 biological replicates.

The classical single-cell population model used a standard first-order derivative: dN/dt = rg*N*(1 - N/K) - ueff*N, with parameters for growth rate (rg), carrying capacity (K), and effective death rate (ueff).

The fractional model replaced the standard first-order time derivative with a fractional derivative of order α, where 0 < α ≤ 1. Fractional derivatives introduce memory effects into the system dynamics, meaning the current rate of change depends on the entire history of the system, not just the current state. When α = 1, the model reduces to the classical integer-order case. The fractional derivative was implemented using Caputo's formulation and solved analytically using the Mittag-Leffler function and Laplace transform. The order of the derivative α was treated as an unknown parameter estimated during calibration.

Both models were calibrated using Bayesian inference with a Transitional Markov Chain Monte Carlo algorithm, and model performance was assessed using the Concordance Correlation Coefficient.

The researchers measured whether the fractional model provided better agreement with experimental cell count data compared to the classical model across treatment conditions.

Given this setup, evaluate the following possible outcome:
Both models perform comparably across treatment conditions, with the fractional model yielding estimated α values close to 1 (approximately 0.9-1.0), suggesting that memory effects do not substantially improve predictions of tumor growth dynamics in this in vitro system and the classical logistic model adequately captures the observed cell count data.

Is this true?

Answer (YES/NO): YES